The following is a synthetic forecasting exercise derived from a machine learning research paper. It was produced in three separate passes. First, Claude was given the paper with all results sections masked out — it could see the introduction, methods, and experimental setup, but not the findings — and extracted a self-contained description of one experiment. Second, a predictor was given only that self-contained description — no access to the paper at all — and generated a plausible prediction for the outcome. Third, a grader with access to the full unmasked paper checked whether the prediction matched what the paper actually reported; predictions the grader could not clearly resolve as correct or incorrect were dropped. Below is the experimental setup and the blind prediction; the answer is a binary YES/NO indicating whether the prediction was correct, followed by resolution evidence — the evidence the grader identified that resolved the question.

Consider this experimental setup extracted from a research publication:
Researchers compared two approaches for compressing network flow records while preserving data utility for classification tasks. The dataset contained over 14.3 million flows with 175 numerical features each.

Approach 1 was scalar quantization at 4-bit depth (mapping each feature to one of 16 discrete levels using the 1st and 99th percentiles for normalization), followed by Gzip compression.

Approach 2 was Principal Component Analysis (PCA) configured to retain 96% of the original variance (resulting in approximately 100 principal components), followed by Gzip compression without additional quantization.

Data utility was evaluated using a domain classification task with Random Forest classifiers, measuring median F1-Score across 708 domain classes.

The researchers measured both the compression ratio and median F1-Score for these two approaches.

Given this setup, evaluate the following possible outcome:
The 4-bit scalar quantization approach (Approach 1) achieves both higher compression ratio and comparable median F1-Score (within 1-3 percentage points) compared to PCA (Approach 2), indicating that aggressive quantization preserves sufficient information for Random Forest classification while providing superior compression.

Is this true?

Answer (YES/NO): YES